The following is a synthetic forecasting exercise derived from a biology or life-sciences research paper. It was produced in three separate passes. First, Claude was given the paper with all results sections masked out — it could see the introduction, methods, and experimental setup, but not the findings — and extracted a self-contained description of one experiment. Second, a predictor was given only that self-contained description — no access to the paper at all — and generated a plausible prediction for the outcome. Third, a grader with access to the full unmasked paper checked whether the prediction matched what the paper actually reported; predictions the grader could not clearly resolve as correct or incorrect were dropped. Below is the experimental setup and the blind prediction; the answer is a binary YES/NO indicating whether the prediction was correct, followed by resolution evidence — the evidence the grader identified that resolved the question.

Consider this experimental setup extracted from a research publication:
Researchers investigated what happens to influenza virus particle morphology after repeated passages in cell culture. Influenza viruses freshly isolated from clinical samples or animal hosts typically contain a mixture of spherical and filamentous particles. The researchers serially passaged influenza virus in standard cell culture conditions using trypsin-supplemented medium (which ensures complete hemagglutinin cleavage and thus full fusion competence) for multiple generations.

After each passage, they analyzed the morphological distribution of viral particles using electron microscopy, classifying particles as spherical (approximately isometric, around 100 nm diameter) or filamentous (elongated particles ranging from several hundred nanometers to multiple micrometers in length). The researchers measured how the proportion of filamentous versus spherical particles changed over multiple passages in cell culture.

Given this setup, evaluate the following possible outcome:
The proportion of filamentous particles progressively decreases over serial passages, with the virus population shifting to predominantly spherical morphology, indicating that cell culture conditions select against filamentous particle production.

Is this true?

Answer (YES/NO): YES